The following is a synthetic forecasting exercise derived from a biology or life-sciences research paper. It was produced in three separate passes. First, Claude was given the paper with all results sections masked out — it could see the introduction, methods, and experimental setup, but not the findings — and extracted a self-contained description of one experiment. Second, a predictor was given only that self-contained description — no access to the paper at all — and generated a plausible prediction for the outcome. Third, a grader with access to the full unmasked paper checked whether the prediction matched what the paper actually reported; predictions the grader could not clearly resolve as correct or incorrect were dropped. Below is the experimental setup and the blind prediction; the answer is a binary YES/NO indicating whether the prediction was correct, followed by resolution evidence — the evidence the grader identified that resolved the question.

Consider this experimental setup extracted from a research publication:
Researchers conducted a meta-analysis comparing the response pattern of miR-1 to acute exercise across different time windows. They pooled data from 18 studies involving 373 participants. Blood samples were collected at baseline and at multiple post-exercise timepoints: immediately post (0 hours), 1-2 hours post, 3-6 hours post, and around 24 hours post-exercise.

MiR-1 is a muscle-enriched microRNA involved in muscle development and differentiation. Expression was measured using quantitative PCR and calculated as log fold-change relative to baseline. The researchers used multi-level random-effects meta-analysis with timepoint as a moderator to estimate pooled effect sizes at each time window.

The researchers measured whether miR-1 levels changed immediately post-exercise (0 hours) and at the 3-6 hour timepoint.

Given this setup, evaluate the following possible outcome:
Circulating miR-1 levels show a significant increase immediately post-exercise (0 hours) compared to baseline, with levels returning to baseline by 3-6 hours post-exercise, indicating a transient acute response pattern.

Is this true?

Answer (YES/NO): NO